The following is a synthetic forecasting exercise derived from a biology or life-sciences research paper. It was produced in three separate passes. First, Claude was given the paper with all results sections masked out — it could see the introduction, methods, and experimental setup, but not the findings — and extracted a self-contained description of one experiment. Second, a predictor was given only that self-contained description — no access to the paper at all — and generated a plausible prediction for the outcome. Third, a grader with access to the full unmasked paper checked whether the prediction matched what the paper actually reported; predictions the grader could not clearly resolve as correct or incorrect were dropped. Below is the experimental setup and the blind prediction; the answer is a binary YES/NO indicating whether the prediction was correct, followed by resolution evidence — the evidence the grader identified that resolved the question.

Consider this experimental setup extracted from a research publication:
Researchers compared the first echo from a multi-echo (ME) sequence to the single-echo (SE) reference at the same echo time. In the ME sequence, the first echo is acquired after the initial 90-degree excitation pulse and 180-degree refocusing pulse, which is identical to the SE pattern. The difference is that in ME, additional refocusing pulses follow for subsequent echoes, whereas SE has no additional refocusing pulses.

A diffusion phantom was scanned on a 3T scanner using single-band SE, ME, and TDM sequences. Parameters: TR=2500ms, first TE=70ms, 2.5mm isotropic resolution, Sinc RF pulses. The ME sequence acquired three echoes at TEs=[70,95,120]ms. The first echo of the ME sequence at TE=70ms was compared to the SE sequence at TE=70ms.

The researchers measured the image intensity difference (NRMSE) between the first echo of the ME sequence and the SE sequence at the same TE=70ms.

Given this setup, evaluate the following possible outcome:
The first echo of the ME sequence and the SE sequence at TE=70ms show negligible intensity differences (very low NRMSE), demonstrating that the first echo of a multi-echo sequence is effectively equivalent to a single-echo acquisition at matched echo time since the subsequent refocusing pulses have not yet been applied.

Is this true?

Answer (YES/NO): YES